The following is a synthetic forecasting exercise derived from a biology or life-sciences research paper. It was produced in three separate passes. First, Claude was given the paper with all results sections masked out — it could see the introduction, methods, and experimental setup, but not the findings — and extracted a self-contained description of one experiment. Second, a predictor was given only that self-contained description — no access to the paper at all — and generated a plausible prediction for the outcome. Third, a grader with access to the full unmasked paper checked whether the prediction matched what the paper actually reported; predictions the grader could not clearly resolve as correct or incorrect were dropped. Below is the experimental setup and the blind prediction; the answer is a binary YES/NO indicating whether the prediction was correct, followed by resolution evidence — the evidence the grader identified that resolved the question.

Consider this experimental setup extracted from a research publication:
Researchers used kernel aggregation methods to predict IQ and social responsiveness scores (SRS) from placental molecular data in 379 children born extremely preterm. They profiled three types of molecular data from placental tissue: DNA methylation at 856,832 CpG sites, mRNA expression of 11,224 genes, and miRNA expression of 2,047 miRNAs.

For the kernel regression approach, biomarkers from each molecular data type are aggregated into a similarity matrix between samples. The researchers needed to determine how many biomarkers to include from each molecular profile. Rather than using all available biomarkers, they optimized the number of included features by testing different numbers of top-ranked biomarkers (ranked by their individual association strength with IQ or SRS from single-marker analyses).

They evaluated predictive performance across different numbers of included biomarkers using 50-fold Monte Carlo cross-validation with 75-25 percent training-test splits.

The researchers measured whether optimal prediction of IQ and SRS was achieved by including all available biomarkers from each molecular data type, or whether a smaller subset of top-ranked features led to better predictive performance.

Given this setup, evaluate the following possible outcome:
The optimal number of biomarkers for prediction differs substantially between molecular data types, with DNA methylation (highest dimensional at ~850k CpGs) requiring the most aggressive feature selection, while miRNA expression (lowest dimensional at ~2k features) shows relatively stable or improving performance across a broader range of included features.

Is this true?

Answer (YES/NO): YES